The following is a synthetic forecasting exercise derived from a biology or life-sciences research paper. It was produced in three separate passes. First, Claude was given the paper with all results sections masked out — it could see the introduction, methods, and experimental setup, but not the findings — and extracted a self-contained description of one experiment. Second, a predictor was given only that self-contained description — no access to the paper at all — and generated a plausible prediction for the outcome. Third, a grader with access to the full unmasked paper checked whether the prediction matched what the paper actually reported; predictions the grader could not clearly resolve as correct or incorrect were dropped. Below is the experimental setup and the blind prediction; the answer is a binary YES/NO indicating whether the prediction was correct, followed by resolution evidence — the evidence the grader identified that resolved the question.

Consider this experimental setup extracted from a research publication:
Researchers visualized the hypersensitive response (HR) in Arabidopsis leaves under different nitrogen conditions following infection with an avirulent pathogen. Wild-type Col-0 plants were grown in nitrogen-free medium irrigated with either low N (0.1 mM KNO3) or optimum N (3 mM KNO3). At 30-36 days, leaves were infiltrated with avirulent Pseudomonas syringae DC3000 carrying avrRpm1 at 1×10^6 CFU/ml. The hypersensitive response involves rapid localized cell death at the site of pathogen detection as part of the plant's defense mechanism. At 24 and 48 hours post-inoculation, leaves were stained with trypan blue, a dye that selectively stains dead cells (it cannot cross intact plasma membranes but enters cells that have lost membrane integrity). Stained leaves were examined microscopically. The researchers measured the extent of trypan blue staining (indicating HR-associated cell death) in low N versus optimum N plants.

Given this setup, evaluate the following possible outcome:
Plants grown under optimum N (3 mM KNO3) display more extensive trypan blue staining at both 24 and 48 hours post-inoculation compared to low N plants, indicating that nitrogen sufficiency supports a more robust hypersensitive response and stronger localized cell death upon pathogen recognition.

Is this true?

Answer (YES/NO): YES